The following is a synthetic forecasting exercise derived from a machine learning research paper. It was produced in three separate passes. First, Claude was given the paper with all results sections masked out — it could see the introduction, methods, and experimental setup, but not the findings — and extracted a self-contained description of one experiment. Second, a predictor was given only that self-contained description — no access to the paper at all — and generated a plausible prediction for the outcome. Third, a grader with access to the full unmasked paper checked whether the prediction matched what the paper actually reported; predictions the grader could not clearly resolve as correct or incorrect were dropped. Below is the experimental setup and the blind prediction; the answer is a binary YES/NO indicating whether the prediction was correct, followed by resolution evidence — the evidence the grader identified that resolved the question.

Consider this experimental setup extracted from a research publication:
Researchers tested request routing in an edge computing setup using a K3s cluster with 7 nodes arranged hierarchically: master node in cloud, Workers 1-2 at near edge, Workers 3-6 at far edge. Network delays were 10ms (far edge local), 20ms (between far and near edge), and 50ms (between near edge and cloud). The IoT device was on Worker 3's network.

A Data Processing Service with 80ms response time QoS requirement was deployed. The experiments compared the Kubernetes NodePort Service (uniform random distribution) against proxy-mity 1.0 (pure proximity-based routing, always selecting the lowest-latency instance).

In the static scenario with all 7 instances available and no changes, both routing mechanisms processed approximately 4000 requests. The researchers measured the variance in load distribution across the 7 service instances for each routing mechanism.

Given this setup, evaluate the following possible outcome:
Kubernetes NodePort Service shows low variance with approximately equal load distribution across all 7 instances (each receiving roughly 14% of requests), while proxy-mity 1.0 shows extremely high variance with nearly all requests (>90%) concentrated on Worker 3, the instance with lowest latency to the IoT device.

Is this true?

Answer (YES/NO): YES